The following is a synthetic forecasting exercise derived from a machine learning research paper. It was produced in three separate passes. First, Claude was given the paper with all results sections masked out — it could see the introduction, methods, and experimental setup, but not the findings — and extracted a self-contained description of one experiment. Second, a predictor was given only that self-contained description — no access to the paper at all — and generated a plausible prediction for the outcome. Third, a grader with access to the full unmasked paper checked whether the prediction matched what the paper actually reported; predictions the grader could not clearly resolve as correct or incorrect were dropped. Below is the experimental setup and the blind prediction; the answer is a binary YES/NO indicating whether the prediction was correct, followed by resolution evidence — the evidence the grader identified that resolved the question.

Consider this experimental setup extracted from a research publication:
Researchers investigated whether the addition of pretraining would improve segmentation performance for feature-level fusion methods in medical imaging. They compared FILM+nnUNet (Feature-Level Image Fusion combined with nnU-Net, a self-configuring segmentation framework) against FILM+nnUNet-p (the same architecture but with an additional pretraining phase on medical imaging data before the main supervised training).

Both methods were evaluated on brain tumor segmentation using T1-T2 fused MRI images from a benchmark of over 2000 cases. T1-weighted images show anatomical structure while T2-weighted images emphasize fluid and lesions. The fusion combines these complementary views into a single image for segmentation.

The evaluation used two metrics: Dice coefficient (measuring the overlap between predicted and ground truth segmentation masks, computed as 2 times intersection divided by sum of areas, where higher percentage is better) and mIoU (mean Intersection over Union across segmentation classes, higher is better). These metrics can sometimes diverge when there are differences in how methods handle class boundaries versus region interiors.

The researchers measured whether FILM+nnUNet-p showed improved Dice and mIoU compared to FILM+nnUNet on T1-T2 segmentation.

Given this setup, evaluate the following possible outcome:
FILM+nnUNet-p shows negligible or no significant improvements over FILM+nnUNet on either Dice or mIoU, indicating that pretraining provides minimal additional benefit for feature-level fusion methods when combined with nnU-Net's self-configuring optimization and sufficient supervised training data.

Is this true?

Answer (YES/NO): YES